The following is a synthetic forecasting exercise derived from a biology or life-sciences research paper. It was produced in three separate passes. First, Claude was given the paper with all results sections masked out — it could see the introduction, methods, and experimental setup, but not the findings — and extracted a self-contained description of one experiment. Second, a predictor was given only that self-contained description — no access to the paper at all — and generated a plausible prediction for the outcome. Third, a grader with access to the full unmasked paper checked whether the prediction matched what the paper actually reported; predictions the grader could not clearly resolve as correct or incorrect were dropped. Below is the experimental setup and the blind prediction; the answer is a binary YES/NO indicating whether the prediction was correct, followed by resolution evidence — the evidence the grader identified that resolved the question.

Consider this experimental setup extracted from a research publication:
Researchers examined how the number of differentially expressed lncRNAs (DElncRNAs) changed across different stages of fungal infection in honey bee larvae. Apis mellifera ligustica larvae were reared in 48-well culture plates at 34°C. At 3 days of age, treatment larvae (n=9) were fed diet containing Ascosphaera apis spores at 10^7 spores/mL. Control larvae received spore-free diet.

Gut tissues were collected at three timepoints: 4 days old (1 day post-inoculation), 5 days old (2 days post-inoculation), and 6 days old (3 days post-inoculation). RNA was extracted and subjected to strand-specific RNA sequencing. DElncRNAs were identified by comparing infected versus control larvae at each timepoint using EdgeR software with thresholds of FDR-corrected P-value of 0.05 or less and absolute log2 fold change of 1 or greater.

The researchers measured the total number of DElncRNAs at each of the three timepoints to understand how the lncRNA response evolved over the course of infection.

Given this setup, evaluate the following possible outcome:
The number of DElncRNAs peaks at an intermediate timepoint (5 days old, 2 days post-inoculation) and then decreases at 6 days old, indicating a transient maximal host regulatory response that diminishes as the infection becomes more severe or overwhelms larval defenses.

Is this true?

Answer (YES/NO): NO